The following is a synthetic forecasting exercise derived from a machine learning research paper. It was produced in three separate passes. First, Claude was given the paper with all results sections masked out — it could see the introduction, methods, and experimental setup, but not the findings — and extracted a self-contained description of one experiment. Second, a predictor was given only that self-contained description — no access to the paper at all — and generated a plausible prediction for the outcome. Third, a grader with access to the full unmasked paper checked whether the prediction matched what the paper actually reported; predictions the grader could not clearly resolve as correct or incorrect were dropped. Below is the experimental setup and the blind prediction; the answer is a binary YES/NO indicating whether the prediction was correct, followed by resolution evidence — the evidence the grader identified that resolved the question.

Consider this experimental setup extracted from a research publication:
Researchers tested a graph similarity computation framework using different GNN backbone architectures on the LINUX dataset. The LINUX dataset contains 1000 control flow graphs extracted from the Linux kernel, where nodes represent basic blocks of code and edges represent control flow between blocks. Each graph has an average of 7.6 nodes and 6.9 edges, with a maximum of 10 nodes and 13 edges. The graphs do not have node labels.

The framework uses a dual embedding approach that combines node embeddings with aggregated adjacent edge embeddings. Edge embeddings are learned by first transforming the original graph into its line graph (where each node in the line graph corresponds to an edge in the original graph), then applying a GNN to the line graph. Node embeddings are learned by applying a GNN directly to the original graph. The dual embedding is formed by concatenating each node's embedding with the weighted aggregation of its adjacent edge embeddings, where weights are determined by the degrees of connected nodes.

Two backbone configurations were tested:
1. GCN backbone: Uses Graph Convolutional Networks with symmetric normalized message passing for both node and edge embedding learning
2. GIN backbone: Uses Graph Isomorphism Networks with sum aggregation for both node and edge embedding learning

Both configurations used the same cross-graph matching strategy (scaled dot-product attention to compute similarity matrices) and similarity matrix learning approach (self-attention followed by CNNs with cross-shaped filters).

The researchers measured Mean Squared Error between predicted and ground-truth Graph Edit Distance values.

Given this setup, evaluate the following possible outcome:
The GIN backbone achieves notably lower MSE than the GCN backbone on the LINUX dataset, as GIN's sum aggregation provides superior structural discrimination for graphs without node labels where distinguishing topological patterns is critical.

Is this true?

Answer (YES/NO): NO